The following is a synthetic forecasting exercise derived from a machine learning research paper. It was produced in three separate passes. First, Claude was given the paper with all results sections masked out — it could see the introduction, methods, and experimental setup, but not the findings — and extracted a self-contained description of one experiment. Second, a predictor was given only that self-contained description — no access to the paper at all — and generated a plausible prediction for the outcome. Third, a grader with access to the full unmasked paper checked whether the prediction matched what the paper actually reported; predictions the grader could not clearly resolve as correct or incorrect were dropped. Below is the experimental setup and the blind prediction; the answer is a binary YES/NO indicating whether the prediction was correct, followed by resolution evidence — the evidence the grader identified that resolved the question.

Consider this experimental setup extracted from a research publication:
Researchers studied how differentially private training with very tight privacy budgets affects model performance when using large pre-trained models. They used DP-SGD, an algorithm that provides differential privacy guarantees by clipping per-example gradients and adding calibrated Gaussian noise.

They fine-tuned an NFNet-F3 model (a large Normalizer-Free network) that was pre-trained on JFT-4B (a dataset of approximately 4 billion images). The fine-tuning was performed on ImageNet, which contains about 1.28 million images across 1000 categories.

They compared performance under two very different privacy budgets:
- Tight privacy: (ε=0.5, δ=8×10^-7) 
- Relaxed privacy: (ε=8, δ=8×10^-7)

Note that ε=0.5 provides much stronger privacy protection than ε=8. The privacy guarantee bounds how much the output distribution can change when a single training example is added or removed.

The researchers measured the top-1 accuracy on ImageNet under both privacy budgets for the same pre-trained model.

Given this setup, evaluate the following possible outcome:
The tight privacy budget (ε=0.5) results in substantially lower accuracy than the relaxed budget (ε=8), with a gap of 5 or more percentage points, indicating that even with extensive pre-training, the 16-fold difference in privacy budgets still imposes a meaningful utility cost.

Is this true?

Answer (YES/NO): NO